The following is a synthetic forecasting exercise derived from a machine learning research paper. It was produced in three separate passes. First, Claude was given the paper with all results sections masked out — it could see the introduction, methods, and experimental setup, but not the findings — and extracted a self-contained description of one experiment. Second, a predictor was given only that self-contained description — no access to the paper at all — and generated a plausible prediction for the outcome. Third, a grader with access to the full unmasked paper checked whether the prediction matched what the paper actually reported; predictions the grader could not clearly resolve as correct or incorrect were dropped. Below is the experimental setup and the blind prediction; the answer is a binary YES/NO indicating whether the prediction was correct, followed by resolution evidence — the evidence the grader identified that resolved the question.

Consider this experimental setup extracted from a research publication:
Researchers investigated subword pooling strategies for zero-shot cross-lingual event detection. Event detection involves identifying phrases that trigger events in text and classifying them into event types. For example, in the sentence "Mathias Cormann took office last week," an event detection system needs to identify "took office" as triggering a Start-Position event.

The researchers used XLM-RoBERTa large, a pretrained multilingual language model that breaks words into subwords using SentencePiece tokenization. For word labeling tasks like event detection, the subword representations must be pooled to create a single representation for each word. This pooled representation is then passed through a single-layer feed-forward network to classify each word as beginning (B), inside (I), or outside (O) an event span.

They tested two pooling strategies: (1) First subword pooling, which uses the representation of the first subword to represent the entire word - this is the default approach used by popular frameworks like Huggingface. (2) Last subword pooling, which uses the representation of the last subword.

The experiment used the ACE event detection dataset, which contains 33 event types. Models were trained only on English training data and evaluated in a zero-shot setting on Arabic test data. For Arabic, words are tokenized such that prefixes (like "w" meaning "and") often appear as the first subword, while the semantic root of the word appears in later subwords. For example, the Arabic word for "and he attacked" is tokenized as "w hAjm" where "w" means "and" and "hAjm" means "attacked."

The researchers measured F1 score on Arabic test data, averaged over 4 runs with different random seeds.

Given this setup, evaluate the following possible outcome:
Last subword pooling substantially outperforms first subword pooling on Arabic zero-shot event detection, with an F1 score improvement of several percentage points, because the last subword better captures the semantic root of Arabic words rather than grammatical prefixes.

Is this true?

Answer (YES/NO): YES